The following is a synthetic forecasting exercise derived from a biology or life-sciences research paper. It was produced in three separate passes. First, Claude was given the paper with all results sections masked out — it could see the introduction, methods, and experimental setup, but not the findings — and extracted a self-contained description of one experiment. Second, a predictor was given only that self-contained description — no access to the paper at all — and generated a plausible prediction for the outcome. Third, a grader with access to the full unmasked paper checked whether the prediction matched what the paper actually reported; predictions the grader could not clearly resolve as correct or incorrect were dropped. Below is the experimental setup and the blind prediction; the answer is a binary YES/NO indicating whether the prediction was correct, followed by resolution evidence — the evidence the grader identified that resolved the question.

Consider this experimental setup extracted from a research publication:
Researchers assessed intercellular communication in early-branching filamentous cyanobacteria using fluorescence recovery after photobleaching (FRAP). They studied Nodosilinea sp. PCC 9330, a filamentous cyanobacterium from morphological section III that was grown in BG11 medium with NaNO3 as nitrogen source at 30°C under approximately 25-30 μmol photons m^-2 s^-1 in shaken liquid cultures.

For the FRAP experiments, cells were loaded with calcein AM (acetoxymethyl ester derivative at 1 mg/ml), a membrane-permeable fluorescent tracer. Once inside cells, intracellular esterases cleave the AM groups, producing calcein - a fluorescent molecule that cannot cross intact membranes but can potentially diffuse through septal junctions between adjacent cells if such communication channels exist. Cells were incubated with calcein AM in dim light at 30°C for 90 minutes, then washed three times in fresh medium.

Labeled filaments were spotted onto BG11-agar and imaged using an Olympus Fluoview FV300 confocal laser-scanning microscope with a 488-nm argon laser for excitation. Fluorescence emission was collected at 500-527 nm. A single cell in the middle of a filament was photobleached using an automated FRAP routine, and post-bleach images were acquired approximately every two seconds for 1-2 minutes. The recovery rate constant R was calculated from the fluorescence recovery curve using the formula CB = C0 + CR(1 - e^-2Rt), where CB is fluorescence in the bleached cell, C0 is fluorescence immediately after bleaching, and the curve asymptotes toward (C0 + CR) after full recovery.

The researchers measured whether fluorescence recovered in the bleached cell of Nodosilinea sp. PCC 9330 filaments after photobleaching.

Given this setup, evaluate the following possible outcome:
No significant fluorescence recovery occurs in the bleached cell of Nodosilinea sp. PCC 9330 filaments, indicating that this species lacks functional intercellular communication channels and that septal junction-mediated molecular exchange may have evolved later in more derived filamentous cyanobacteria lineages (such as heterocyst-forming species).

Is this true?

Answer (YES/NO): NO